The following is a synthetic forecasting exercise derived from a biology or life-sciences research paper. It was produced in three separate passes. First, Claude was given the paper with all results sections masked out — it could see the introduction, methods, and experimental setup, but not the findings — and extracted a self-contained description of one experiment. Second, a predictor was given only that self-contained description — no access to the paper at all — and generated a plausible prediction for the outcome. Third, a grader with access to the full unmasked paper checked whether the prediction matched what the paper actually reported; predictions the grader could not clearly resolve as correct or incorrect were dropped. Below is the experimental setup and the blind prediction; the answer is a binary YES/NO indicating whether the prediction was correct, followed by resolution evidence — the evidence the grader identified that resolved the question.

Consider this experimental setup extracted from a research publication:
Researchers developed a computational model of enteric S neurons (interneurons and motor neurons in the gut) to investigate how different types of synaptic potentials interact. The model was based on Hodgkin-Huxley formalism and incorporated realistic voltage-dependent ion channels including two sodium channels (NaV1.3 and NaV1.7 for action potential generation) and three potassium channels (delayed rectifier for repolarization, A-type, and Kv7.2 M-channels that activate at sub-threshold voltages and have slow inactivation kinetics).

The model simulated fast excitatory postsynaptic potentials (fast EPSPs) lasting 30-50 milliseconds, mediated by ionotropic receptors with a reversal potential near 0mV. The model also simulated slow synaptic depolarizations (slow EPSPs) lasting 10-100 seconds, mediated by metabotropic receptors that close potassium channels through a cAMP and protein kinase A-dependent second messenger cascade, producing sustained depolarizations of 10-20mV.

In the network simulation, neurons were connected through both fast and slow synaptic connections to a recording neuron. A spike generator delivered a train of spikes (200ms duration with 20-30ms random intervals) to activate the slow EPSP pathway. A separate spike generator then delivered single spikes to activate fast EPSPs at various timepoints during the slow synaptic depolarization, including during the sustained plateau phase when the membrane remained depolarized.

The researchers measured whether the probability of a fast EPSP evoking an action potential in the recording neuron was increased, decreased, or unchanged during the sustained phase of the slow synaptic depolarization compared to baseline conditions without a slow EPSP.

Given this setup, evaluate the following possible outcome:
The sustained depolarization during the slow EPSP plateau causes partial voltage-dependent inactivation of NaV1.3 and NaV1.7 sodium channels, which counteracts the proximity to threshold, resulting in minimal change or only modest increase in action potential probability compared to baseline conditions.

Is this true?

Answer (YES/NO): NO